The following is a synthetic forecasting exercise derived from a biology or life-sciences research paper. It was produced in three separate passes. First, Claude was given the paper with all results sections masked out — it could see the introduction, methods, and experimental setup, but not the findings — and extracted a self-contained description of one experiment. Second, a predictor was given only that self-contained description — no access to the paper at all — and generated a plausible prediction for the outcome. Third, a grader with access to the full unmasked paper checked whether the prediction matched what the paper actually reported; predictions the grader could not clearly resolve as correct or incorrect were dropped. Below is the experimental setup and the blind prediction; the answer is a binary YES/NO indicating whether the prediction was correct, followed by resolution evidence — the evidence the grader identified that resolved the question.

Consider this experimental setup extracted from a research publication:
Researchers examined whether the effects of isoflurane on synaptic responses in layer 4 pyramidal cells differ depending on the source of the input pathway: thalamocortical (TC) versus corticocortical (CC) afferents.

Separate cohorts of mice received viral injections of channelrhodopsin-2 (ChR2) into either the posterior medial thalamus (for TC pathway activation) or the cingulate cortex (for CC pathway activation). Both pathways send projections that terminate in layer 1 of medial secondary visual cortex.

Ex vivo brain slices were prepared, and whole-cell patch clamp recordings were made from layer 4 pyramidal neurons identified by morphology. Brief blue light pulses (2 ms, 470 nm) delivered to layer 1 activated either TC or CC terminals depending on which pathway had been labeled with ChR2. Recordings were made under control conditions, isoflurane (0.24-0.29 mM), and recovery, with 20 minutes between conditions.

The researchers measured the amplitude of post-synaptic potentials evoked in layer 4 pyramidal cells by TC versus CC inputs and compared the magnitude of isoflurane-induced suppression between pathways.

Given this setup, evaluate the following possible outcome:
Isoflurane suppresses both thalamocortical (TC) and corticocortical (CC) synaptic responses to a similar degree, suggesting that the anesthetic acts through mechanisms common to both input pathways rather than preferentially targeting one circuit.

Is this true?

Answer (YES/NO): YES